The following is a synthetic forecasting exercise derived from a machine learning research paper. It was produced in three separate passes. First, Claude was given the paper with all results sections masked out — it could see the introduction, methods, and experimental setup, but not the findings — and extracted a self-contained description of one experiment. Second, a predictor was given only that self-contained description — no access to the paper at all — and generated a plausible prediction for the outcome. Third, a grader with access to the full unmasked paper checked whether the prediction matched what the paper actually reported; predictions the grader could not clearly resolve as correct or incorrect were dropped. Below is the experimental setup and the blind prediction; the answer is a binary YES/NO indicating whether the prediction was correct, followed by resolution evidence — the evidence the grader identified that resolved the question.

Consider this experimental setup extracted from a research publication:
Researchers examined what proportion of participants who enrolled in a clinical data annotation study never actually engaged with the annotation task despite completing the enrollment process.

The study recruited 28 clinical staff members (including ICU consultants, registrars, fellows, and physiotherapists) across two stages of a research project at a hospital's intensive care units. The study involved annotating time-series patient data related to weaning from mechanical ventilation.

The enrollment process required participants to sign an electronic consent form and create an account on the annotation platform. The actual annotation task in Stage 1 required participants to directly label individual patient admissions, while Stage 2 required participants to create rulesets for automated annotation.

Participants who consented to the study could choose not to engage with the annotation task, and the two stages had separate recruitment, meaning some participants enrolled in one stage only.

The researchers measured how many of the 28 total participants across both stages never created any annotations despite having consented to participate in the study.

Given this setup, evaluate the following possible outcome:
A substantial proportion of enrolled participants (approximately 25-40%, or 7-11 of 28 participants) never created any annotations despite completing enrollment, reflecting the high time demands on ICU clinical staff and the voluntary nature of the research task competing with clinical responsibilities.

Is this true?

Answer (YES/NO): YES